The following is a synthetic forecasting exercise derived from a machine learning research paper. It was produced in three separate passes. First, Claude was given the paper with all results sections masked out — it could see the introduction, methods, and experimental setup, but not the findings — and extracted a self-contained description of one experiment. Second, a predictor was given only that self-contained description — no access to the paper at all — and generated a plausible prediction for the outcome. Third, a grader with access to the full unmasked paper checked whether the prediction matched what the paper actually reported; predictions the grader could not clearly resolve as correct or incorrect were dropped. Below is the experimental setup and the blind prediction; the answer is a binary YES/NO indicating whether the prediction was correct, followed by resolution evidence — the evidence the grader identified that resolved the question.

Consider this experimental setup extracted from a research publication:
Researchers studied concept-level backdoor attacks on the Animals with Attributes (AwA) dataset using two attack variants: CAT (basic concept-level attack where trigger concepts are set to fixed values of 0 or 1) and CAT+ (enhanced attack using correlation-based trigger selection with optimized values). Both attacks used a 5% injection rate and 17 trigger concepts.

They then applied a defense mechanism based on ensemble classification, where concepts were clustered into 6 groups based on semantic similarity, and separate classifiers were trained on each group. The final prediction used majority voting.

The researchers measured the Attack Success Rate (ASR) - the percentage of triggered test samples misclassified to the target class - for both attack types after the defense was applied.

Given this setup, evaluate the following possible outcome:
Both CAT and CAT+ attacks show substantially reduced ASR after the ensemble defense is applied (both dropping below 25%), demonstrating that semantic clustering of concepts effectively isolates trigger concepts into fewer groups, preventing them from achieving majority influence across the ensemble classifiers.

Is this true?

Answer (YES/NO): YES